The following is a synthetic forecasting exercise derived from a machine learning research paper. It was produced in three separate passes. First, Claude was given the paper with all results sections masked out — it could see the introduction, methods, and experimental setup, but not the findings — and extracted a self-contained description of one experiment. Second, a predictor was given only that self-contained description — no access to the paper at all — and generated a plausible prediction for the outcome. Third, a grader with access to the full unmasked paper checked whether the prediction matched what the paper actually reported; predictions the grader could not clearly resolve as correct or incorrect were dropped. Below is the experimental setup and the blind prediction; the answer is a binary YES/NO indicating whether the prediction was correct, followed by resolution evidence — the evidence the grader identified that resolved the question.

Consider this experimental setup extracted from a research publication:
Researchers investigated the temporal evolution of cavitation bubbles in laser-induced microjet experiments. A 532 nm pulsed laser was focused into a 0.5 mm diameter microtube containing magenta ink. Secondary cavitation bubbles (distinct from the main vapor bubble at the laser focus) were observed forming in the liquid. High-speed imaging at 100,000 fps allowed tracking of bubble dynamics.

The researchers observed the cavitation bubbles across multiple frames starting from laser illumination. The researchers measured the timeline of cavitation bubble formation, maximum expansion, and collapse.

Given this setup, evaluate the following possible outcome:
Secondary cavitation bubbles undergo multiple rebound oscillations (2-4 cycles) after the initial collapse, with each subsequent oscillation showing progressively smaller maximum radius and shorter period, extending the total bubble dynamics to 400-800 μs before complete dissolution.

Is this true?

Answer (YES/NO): NO